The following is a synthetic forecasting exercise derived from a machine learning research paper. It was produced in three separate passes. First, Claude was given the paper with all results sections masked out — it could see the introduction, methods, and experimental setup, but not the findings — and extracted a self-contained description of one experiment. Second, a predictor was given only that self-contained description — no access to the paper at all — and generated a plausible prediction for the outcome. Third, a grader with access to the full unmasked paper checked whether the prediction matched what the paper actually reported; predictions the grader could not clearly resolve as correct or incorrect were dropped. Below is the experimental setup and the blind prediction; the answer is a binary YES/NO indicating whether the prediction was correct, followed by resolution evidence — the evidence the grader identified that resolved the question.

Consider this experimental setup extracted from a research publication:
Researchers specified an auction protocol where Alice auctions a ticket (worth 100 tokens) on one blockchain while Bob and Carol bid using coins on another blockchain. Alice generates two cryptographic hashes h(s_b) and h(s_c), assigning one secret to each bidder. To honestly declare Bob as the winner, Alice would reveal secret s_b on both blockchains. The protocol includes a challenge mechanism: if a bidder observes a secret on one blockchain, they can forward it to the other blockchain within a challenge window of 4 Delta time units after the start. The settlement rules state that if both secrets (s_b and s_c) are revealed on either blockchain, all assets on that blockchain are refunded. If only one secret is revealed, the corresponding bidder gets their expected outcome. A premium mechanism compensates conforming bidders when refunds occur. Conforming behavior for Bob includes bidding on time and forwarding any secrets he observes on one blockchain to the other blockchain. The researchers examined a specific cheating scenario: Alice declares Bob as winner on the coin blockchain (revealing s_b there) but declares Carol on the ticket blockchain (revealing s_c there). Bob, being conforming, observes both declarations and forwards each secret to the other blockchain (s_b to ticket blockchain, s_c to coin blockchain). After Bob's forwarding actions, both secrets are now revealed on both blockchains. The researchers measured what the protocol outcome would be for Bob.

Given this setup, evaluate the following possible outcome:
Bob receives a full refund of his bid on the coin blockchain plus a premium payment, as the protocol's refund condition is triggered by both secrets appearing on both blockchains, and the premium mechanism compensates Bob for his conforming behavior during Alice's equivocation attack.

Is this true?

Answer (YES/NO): YES